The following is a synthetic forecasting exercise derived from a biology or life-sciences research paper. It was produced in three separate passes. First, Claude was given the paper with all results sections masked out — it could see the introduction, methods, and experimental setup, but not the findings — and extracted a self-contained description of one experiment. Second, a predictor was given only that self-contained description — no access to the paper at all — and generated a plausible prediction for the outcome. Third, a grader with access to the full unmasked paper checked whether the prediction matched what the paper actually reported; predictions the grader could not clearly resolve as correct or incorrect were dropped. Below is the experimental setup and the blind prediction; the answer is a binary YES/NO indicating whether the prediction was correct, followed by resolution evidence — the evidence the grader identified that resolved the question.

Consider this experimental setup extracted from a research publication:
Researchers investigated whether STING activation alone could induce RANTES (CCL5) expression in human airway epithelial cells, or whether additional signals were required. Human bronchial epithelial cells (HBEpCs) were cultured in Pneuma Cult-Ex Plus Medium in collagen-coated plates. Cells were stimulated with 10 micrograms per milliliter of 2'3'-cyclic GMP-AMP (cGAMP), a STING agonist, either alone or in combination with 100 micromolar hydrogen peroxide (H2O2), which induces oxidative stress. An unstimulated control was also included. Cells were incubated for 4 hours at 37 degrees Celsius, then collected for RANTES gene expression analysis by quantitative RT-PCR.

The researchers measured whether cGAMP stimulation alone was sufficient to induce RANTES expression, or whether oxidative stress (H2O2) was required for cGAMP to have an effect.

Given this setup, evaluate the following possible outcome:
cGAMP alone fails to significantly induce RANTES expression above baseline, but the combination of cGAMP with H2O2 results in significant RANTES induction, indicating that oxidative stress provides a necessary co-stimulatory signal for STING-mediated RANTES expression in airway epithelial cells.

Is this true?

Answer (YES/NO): NO